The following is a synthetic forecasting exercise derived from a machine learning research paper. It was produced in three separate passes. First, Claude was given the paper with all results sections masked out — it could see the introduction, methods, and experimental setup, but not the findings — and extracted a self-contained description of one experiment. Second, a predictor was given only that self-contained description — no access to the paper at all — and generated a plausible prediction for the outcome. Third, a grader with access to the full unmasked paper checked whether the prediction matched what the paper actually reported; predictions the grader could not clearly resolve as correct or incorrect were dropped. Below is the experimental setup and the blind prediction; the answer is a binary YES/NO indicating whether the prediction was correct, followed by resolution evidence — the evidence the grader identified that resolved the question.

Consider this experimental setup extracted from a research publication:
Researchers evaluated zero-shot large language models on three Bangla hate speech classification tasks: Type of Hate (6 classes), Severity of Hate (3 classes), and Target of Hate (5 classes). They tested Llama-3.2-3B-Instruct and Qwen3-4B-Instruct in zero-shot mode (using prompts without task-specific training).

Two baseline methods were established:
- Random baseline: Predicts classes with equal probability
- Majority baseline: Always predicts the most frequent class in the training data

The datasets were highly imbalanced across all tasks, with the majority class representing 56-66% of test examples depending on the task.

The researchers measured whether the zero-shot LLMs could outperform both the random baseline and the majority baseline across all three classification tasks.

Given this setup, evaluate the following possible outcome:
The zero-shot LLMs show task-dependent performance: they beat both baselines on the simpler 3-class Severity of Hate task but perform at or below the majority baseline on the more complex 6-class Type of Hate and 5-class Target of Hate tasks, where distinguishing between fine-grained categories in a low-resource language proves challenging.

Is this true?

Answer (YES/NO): NO